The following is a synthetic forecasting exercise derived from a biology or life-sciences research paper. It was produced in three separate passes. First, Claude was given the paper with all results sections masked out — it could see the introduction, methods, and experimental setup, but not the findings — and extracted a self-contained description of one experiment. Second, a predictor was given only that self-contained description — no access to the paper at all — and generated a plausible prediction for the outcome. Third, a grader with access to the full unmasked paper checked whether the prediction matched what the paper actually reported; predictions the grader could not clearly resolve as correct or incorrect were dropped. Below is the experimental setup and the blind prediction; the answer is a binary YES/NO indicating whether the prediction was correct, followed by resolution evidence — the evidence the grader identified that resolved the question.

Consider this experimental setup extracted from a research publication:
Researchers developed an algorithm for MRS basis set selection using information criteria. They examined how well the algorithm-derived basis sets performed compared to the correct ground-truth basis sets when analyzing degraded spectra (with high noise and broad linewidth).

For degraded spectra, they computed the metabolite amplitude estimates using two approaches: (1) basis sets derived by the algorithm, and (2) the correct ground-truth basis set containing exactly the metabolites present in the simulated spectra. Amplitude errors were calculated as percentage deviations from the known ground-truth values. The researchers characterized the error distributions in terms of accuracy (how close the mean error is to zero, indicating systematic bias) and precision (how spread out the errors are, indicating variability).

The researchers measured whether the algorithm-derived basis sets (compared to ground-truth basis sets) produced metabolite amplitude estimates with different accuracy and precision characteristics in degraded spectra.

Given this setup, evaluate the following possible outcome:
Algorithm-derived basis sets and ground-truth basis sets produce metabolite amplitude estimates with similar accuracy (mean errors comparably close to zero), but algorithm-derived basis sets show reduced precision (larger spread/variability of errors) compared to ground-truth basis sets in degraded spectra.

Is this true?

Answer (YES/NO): NO